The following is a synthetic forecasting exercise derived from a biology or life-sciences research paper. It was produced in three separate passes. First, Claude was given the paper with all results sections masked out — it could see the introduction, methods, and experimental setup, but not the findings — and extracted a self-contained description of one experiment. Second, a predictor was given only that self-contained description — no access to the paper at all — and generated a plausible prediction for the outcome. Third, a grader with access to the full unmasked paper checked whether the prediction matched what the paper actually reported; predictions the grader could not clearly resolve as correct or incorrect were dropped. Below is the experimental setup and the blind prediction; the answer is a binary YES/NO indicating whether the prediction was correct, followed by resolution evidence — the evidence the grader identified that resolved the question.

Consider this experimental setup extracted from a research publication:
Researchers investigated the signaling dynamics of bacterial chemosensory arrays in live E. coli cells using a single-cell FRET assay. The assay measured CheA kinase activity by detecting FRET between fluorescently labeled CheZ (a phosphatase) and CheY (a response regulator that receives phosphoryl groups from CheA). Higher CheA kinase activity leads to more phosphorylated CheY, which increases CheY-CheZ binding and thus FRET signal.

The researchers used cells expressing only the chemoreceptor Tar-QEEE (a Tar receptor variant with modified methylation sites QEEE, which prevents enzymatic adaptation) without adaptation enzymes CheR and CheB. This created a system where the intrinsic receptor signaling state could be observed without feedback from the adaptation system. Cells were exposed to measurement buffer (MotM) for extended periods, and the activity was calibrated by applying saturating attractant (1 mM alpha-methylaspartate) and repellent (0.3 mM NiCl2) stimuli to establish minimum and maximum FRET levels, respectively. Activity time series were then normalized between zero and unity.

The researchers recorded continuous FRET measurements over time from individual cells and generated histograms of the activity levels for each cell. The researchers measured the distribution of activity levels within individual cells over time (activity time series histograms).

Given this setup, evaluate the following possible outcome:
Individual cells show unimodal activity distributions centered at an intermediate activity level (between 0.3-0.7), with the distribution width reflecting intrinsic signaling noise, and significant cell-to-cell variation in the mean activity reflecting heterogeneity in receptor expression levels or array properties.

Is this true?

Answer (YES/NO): NO